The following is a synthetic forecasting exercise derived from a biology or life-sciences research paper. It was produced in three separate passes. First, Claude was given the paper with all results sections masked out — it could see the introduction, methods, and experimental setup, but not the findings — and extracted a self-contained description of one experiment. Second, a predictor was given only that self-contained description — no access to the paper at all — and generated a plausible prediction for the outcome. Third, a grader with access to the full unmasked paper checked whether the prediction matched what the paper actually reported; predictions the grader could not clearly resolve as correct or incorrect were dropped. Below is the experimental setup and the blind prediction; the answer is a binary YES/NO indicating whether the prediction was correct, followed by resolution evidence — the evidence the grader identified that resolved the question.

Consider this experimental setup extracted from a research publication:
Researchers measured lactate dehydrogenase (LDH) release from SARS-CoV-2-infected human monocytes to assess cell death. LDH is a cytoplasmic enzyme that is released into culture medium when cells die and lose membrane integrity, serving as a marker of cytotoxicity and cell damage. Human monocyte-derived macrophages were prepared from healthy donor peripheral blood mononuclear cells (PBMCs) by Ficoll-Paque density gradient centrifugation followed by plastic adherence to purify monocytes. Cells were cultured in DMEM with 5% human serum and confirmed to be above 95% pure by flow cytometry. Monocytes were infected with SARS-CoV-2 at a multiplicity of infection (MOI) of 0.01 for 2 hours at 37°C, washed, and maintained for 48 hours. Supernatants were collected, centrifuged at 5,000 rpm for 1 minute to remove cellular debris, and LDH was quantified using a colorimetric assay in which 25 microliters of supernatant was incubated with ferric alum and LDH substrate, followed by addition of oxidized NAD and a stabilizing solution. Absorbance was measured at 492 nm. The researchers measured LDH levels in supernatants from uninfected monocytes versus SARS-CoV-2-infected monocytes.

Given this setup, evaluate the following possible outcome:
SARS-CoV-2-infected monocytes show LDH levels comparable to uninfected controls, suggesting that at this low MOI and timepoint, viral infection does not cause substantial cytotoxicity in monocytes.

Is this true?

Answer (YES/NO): NO